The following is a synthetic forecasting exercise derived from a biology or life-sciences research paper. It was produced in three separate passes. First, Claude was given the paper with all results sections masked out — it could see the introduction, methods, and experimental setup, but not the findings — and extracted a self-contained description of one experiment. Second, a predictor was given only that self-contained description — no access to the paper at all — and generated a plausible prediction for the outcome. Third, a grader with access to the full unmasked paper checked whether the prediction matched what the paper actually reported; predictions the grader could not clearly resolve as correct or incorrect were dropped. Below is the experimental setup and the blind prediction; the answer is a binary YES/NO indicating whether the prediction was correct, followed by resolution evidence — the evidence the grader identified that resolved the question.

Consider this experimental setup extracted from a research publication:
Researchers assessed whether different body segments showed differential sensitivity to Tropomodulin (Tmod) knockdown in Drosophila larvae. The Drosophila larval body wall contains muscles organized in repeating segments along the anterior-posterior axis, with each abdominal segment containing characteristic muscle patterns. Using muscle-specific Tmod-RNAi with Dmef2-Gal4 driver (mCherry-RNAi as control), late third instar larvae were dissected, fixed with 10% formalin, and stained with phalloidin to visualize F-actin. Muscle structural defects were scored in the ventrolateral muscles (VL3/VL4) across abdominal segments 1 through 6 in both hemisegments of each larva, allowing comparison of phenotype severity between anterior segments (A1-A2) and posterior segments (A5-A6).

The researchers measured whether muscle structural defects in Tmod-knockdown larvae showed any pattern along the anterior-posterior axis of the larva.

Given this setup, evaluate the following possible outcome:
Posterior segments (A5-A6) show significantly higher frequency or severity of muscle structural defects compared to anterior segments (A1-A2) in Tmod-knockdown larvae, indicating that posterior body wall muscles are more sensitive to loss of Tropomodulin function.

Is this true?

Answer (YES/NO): NO